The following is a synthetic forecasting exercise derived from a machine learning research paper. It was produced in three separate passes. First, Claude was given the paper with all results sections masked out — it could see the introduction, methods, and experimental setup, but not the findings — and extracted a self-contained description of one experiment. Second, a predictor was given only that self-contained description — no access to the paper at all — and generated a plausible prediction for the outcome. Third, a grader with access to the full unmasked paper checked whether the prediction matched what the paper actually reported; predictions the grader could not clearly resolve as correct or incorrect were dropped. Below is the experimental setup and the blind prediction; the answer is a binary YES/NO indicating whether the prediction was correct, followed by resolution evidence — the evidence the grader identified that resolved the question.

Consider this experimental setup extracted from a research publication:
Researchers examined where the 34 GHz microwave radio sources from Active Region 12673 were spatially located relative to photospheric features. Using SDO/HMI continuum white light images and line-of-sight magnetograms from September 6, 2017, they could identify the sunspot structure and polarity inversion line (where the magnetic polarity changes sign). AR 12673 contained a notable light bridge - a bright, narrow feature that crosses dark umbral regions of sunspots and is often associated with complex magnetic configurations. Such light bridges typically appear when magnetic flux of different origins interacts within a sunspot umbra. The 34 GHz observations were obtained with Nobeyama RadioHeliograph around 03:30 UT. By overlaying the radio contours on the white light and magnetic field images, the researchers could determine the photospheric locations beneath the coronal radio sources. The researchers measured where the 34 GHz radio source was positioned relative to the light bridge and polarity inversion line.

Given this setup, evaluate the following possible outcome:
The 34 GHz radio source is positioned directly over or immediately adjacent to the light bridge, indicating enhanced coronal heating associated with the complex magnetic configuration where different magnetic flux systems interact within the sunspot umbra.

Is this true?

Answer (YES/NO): YES